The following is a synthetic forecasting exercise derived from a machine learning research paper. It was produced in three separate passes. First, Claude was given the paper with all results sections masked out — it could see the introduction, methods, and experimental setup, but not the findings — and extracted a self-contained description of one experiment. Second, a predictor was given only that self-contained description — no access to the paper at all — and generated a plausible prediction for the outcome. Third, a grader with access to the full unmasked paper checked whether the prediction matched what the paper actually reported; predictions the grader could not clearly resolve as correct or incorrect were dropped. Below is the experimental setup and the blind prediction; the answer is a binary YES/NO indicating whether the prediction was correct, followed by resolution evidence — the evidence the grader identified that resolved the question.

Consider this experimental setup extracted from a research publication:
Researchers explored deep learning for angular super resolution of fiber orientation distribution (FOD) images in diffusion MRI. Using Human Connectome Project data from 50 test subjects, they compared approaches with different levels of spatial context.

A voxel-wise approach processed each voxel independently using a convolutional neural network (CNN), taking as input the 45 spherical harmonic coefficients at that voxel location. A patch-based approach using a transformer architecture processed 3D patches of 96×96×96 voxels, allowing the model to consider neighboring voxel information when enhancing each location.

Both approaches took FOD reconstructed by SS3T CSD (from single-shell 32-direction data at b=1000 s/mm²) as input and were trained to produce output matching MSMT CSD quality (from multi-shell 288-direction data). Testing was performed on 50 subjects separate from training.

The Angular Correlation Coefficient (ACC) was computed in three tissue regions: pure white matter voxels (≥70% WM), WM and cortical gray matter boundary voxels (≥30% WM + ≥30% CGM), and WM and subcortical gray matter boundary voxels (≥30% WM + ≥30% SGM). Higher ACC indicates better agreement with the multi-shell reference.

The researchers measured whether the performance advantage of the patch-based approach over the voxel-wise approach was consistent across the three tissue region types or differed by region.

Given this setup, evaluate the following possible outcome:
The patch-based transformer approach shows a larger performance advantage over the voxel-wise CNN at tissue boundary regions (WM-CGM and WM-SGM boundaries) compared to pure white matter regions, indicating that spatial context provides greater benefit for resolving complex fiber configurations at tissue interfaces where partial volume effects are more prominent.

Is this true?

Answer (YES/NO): NO